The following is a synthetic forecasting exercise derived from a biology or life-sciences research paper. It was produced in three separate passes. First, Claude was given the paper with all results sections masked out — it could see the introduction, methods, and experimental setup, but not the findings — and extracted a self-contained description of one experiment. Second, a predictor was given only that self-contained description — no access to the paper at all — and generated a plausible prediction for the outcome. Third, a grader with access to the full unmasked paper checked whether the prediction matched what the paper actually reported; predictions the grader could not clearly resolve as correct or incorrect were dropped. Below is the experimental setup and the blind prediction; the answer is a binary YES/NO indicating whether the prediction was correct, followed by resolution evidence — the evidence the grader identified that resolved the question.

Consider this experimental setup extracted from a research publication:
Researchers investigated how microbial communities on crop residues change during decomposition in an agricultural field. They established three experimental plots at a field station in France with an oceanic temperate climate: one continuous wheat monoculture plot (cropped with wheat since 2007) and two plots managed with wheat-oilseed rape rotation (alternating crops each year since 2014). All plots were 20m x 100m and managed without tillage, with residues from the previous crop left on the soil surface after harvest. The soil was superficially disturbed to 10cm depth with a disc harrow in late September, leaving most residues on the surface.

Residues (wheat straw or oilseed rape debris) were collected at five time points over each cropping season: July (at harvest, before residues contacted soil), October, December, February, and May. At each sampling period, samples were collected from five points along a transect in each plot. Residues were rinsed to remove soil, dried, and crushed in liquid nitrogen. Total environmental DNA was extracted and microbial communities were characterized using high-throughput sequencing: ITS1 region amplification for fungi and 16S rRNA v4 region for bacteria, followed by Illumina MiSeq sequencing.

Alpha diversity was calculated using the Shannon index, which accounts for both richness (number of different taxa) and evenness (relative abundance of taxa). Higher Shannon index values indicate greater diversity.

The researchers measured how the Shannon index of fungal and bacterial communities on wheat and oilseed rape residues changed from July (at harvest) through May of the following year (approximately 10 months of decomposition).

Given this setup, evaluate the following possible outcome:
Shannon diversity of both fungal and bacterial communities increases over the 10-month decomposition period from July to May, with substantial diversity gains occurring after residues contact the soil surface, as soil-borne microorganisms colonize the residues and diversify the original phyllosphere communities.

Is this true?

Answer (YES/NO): NO